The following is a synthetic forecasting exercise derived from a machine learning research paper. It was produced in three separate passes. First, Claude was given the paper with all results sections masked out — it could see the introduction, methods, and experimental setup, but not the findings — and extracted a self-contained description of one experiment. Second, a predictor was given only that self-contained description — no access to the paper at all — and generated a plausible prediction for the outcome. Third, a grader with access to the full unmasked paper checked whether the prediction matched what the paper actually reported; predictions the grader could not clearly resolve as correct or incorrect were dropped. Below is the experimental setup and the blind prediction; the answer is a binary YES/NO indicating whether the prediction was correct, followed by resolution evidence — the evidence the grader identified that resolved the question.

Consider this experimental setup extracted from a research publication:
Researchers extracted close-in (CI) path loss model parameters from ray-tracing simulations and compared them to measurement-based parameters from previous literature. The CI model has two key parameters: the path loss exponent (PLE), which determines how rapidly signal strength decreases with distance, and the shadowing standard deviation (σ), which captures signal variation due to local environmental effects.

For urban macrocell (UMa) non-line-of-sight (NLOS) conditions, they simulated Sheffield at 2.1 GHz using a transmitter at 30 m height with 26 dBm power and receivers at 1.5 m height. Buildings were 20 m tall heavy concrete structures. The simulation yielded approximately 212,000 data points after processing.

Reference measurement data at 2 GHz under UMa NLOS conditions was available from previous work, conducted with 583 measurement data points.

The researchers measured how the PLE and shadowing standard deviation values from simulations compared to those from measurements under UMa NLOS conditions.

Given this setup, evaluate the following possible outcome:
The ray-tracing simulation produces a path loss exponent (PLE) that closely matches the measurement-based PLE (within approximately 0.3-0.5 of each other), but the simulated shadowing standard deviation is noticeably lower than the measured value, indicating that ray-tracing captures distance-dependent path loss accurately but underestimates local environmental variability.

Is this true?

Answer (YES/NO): NO